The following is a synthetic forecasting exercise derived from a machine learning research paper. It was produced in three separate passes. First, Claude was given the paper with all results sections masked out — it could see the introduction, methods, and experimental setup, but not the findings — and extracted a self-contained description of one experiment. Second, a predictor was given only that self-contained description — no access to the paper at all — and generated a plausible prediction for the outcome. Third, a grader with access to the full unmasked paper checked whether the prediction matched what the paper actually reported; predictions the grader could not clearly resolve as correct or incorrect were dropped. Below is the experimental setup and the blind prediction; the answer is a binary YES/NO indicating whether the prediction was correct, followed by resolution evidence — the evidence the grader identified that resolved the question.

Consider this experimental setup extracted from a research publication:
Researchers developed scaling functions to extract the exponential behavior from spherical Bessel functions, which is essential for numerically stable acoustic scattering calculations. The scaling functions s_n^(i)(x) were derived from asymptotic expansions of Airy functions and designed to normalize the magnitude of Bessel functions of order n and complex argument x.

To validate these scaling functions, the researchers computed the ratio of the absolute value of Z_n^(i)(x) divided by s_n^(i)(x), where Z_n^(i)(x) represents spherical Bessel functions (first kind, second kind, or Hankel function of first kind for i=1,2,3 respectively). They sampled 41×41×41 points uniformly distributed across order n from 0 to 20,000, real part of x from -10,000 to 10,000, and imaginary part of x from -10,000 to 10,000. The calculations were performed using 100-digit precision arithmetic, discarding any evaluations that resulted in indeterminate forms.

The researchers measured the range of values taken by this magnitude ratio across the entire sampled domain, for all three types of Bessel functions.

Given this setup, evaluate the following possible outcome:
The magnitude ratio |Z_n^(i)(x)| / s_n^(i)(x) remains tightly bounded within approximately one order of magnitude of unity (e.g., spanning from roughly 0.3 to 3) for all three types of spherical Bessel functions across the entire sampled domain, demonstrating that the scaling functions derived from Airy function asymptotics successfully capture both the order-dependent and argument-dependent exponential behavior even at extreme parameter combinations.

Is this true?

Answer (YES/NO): NO